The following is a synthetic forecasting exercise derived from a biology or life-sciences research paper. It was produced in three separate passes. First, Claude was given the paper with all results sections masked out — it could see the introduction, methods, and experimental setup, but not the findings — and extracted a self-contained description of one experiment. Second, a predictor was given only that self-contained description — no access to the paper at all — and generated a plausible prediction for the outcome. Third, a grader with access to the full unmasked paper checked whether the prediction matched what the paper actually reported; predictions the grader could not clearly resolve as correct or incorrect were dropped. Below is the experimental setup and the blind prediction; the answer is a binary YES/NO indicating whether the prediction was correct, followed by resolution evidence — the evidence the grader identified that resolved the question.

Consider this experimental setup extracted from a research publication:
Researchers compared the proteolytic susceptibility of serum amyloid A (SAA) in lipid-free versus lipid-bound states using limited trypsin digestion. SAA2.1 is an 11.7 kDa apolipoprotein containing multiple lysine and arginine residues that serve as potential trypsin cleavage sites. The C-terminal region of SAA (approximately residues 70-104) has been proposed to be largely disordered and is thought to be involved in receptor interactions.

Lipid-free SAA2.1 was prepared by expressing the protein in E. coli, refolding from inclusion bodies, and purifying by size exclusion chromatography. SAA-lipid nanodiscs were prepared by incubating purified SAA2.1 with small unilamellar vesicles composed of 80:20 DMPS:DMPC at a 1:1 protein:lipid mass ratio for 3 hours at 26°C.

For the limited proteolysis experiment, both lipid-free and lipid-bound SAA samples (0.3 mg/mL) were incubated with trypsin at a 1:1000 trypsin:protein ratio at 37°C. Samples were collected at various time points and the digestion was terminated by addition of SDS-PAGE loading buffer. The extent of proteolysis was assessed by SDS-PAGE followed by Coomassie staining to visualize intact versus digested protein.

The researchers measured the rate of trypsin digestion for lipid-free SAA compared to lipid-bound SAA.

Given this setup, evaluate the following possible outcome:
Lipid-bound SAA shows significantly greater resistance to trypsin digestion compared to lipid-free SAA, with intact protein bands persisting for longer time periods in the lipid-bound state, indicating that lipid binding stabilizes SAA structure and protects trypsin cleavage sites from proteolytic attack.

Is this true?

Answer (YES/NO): YES